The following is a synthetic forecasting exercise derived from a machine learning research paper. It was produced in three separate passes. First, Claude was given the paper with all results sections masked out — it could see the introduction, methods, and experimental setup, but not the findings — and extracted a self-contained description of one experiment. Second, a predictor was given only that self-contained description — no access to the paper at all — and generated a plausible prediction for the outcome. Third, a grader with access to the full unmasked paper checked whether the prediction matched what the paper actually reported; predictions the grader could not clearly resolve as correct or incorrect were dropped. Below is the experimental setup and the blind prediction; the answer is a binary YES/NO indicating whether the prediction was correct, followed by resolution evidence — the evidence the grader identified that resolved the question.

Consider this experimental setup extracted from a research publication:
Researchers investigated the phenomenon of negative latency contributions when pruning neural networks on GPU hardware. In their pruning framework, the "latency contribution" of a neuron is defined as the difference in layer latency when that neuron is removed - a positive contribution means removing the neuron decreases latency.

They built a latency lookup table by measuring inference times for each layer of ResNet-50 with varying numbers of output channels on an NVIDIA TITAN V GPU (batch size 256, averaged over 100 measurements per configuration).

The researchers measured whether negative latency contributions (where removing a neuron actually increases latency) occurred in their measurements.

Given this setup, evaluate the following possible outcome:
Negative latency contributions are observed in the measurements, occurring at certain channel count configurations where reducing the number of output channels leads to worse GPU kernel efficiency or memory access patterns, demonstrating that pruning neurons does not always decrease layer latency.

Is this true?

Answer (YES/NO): YES